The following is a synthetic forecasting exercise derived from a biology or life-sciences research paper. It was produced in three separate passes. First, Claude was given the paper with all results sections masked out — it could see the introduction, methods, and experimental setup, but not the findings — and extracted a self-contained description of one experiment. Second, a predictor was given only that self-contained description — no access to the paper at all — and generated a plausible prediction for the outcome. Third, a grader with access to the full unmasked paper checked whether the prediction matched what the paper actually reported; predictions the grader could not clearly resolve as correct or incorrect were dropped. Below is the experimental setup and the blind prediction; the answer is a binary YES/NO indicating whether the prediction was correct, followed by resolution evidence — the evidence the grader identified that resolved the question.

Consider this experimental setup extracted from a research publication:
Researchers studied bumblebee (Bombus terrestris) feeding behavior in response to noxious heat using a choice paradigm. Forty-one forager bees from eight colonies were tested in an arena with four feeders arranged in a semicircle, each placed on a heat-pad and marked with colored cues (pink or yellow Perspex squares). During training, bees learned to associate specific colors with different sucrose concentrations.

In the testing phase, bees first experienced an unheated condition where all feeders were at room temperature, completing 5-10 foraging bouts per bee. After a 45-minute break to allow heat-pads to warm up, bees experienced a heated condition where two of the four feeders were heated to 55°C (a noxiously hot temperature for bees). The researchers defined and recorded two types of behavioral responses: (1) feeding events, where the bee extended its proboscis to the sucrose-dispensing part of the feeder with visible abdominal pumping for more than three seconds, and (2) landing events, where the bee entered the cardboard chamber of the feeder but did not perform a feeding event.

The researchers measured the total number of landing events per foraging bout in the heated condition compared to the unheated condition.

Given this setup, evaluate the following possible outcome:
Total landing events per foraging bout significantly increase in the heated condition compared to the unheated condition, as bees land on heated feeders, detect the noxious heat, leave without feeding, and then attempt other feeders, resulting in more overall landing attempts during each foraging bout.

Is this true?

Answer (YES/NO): NO